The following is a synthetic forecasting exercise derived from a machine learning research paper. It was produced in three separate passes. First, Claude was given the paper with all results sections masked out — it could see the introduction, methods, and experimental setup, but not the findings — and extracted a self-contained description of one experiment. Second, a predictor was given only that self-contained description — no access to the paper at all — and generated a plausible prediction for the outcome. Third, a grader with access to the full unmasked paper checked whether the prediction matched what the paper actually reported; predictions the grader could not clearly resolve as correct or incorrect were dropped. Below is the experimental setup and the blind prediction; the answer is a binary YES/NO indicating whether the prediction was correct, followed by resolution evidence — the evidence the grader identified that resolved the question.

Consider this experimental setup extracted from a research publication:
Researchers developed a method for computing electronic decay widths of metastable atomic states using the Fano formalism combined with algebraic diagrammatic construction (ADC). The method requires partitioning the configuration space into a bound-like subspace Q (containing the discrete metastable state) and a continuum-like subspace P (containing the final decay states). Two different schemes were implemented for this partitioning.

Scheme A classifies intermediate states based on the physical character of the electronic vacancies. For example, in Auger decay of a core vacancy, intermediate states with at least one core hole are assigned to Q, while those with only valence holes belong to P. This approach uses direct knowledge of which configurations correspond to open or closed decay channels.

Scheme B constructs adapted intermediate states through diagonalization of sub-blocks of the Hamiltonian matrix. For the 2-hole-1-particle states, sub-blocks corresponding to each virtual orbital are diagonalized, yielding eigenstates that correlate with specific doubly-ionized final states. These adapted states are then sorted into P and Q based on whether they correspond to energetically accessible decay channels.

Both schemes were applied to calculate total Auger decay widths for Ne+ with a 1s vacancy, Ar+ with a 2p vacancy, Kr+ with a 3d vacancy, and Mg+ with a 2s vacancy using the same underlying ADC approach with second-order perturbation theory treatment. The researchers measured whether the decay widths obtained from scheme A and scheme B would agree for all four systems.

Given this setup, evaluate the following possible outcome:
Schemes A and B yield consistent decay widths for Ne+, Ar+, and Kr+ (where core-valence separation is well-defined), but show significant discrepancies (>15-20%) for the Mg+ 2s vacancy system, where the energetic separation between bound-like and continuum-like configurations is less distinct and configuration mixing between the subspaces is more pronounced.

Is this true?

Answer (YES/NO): NO